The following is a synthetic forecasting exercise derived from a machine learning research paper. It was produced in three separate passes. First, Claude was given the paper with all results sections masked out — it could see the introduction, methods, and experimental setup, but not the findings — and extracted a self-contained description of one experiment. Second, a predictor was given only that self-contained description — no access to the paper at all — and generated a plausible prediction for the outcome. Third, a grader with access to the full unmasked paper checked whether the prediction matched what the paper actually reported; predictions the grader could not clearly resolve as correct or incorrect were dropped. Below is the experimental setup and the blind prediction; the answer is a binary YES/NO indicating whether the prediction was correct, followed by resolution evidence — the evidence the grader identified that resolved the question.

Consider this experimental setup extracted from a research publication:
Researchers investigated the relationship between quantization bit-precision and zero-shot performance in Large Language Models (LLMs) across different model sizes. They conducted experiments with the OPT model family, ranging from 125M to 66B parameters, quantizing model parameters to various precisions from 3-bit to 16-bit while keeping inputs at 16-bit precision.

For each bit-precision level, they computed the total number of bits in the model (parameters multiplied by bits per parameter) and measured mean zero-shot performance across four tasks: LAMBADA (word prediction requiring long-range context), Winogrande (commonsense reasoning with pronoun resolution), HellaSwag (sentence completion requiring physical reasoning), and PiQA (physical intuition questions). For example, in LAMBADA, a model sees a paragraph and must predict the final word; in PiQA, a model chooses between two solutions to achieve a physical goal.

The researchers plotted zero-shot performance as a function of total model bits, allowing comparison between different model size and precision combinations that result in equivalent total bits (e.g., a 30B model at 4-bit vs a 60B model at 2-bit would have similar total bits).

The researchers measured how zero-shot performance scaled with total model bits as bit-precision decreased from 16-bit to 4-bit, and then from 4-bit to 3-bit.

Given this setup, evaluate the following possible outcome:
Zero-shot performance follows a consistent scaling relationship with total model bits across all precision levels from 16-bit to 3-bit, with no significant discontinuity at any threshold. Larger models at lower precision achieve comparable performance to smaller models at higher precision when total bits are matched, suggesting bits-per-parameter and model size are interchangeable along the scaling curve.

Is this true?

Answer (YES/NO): NO